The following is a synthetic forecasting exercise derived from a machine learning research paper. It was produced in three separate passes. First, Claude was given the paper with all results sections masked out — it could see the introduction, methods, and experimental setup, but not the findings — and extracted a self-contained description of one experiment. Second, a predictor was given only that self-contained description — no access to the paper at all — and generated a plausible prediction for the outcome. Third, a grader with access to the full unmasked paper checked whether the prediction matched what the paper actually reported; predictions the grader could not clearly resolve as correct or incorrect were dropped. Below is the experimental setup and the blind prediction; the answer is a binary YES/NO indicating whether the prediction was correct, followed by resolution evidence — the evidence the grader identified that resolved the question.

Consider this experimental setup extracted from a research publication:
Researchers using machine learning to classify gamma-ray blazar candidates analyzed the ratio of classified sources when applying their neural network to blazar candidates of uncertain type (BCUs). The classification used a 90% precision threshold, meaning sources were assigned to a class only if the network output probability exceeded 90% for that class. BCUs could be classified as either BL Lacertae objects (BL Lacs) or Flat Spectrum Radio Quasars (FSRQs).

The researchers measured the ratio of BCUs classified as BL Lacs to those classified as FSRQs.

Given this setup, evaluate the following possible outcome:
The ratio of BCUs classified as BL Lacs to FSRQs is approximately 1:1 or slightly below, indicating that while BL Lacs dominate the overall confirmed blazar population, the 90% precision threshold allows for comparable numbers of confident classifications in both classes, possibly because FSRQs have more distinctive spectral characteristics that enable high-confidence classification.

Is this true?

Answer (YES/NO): NO